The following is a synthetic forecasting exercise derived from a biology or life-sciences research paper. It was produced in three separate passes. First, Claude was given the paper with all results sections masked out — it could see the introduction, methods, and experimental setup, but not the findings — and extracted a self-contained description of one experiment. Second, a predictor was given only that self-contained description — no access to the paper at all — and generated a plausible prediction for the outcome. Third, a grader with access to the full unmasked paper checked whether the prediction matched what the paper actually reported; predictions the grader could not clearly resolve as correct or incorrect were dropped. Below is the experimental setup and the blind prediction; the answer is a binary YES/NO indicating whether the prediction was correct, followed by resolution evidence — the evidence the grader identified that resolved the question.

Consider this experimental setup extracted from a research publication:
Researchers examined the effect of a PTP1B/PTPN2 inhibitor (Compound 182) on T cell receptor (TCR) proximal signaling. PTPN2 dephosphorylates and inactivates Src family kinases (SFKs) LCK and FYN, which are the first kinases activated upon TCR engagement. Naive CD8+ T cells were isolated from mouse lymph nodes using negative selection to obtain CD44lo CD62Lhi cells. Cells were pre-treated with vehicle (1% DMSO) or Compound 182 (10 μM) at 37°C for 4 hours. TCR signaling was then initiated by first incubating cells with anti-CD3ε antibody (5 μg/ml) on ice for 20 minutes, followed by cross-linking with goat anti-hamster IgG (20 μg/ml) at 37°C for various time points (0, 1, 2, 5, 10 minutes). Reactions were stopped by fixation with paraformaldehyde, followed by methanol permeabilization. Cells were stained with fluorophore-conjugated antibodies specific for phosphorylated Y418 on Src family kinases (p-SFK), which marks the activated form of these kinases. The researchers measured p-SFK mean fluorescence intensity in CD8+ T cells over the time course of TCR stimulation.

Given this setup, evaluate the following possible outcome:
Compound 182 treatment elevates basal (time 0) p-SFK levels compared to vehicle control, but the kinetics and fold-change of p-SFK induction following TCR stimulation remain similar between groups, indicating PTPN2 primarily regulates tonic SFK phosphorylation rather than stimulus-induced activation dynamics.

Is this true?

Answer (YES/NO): NO